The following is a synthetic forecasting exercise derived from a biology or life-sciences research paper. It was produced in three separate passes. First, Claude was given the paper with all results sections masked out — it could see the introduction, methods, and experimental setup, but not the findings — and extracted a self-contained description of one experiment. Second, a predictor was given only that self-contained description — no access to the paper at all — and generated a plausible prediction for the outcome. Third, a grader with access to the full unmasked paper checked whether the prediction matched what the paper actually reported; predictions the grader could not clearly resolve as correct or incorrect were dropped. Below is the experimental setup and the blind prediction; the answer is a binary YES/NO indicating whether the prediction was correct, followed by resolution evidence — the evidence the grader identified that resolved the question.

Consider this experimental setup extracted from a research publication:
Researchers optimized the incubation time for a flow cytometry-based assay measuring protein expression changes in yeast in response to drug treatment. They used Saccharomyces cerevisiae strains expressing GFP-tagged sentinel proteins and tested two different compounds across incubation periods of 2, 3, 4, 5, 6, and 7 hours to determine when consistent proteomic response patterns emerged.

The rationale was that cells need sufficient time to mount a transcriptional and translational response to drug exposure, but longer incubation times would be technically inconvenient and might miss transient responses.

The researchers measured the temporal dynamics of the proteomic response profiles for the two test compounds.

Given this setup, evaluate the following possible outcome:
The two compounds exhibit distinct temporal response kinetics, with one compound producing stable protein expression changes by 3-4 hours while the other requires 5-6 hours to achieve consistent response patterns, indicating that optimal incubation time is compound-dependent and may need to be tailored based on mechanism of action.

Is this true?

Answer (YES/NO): NO